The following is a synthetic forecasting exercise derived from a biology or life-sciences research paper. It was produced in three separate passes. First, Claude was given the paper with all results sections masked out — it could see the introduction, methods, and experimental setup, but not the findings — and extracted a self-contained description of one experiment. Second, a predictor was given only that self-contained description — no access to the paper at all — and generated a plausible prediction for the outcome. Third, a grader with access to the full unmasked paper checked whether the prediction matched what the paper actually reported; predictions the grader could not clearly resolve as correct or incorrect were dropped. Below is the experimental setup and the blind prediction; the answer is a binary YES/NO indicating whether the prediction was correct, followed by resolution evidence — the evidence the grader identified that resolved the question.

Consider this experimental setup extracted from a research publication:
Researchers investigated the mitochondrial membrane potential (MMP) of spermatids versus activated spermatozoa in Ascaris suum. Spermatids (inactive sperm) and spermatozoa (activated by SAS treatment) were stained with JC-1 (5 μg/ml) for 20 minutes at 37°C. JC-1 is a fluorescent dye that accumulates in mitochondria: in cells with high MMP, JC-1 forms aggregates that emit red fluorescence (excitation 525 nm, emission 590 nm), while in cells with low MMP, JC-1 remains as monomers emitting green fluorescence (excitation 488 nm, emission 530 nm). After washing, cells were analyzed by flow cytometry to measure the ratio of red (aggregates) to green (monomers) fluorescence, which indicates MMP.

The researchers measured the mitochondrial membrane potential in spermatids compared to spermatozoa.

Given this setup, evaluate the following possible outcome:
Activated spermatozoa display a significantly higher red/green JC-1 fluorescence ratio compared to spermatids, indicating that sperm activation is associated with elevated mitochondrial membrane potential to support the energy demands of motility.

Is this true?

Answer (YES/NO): YES